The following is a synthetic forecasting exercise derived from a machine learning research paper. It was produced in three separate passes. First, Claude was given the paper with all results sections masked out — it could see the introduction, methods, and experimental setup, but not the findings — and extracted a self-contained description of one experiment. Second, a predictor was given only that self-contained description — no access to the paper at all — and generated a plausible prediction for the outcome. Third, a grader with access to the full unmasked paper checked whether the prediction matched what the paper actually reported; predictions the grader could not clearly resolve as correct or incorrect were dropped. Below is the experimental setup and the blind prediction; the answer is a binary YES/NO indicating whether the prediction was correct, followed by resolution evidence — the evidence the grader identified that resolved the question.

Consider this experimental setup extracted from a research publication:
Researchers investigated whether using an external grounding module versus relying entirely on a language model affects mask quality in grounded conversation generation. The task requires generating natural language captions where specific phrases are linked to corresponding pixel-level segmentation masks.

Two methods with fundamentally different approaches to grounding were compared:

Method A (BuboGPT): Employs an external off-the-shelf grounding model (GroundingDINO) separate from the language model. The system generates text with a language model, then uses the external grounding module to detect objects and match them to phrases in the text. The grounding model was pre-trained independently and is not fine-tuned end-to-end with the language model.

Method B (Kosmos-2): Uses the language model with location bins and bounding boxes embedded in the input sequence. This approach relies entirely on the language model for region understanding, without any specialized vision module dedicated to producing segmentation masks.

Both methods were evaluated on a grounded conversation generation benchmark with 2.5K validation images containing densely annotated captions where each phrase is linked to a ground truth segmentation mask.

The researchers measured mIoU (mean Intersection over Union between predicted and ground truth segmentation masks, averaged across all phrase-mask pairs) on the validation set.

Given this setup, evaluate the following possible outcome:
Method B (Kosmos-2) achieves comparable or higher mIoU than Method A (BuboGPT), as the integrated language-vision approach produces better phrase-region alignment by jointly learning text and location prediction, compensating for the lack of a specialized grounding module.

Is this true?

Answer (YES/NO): YES